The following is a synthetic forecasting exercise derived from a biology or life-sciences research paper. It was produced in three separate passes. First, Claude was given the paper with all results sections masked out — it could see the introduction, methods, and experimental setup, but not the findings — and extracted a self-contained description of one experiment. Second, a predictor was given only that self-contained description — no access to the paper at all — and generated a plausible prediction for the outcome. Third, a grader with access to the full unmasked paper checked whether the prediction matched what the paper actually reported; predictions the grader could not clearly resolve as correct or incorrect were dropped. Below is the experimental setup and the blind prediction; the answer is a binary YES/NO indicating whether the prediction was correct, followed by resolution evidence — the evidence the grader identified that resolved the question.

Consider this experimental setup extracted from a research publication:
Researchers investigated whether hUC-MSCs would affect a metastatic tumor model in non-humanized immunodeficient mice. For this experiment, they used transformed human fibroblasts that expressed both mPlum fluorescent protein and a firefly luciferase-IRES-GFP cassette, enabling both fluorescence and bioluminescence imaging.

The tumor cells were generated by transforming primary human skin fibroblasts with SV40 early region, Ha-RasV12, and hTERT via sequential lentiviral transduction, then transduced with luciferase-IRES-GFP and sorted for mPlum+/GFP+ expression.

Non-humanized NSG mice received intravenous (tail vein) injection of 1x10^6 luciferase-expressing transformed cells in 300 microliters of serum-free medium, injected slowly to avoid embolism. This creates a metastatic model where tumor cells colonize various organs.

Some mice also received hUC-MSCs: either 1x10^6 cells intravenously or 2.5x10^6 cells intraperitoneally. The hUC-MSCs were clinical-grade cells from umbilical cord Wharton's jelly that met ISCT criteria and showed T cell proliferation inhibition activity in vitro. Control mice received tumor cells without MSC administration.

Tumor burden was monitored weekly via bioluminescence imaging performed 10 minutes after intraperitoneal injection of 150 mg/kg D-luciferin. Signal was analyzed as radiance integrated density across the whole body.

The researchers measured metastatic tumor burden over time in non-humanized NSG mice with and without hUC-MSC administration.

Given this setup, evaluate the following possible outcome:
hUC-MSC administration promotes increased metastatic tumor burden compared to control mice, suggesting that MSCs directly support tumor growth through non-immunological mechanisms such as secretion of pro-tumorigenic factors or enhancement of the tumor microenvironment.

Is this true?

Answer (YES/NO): NO